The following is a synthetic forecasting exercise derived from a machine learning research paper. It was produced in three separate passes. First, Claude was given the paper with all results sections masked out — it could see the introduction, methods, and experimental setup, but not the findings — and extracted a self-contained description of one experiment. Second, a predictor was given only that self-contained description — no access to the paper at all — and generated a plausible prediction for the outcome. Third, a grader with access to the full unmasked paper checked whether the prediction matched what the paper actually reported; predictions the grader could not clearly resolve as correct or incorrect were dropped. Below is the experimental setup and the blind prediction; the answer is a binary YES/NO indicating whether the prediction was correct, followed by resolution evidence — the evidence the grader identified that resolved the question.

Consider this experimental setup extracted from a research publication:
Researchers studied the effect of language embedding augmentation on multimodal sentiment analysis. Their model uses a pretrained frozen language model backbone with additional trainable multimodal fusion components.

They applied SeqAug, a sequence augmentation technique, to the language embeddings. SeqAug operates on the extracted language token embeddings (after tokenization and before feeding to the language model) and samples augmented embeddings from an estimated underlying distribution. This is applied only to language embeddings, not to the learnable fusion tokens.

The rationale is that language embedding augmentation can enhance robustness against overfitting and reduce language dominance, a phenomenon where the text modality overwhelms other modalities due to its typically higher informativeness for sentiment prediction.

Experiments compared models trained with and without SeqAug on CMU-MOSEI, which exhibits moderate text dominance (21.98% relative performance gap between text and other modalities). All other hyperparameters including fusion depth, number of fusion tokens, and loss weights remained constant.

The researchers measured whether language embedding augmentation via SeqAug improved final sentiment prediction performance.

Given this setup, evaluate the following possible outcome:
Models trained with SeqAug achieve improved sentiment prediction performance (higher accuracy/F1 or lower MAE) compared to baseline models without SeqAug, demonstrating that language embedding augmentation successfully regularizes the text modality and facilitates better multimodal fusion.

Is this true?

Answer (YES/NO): YES